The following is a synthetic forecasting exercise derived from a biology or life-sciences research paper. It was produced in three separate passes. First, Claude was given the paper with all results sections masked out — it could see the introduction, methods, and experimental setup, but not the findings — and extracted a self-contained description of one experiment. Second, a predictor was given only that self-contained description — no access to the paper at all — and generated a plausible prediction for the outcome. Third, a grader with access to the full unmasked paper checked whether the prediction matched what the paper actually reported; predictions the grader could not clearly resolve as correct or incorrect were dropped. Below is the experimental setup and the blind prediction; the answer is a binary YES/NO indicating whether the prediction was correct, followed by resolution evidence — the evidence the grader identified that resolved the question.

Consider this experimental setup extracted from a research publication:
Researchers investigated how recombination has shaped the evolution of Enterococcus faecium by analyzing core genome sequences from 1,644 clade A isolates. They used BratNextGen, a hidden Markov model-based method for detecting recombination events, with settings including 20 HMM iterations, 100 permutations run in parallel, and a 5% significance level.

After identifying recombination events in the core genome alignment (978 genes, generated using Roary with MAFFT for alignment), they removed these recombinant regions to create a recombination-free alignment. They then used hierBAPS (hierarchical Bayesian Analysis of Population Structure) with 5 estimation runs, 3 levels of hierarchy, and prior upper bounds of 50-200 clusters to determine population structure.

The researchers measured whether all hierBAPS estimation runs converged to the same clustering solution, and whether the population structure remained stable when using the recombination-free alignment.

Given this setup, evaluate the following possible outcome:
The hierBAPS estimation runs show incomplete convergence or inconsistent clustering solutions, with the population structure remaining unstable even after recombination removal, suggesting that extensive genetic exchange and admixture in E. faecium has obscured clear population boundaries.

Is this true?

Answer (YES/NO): NO